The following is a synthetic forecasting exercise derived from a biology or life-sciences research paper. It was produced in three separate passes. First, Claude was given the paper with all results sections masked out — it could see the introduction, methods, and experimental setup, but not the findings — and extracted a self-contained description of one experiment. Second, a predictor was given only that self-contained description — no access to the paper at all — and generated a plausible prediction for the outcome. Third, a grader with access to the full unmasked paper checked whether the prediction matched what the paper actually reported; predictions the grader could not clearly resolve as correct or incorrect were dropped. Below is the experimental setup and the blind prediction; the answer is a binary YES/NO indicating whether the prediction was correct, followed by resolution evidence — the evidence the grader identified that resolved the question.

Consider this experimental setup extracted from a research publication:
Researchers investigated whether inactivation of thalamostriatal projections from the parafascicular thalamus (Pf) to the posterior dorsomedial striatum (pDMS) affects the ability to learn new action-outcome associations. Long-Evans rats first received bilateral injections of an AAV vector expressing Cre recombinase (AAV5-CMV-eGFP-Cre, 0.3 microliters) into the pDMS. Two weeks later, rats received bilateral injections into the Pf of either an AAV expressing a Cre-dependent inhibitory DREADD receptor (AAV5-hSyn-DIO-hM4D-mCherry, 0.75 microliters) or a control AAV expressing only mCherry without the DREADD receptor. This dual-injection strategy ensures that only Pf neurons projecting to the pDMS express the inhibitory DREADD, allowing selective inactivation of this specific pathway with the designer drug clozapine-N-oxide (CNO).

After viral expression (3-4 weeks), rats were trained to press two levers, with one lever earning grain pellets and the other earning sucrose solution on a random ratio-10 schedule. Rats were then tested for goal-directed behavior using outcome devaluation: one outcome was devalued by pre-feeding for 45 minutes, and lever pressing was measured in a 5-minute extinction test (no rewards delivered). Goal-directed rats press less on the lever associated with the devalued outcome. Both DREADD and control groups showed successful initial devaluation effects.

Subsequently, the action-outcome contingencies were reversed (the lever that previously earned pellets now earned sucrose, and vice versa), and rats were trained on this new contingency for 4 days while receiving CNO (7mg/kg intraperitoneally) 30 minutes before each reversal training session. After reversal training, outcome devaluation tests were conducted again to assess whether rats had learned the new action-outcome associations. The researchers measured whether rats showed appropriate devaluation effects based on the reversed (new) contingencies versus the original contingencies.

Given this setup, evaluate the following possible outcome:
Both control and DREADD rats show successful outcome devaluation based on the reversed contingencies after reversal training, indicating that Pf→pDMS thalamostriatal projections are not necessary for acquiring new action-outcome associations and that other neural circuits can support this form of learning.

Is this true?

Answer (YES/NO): NO